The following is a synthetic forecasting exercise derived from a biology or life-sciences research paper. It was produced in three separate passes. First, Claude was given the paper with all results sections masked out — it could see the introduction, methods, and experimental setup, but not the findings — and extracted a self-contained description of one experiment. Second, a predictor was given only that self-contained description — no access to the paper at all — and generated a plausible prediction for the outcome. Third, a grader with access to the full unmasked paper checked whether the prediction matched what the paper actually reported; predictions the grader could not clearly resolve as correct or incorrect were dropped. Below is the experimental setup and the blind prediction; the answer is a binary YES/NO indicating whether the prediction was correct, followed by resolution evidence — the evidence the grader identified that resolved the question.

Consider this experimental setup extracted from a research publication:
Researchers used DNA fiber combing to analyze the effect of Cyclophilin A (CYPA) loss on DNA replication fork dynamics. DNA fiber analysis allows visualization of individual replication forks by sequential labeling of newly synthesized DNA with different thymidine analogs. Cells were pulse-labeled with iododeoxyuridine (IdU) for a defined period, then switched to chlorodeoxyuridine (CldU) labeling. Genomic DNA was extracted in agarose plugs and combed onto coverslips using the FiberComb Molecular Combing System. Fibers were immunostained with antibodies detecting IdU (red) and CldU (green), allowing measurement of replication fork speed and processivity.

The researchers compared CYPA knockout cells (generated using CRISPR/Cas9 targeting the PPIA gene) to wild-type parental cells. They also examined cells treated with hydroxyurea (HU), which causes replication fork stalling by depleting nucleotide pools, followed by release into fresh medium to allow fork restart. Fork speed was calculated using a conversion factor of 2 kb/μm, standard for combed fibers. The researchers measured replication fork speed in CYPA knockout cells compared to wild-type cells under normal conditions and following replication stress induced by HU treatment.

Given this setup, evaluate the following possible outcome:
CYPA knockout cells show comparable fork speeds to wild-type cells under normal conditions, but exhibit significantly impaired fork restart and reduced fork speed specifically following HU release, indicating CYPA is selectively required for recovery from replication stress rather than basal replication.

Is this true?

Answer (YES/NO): NO